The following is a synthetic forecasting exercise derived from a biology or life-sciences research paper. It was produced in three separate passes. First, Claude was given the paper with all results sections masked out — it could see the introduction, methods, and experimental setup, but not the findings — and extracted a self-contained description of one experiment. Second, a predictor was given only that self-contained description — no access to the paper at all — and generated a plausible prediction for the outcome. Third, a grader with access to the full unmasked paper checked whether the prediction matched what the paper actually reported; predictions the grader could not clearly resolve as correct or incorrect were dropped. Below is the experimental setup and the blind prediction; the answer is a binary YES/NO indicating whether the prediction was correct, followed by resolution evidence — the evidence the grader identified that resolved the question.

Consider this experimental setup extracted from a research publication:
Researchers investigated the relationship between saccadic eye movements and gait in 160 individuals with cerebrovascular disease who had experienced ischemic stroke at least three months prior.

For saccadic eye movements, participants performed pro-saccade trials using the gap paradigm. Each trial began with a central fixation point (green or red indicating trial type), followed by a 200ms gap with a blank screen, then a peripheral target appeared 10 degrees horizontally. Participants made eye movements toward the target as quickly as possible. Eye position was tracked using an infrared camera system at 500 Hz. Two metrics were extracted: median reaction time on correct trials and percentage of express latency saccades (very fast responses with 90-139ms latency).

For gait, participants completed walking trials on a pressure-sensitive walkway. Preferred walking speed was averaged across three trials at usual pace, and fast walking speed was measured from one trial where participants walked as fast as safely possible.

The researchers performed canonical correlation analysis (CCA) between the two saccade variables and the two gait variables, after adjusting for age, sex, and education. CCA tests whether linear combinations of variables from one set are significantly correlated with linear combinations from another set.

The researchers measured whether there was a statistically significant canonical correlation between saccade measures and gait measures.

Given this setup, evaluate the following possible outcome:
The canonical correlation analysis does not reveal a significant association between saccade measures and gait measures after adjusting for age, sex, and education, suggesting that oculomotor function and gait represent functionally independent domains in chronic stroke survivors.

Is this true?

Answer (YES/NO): YES